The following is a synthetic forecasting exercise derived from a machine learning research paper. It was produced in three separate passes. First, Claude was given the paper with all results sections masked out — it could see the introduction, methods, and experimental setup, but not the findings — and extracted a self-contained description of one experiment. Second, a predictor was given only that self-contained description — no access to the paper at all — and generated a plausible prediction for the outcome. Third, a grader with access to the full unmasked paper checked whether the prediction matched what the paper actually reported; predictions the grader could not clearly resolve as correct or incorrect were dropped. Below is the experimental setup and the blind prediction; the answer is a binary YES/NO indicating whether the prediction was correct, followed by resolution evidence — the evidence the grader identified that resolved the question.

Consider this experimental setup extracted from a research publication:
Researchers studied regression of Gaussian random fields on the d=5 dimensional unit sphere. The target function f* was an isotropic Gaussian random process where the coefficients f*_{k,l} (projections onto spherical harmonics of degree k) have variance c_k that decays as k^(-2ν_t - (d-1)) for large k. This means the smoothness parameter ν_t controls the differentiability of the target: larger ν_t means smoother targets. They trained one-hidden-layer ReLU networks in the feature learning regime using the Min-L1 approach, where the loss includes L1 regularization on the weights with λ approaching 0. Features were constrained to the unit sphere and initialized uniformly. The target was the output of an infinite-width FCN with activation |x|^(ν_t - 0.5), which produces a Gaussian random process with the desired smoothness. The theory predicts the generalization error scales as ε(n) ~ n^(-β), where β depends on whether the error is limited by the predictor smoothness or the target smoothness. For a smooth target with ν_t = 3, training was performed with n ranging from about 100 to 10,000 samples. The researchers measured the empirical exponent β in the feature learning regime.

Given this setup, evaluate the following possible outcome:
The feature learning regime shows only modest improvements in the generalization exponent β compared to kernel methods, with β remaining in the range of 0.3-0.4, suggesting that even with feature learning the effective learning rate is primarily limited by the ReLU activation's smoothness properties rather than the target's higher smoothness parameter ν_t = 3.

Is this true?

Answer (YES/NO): NO